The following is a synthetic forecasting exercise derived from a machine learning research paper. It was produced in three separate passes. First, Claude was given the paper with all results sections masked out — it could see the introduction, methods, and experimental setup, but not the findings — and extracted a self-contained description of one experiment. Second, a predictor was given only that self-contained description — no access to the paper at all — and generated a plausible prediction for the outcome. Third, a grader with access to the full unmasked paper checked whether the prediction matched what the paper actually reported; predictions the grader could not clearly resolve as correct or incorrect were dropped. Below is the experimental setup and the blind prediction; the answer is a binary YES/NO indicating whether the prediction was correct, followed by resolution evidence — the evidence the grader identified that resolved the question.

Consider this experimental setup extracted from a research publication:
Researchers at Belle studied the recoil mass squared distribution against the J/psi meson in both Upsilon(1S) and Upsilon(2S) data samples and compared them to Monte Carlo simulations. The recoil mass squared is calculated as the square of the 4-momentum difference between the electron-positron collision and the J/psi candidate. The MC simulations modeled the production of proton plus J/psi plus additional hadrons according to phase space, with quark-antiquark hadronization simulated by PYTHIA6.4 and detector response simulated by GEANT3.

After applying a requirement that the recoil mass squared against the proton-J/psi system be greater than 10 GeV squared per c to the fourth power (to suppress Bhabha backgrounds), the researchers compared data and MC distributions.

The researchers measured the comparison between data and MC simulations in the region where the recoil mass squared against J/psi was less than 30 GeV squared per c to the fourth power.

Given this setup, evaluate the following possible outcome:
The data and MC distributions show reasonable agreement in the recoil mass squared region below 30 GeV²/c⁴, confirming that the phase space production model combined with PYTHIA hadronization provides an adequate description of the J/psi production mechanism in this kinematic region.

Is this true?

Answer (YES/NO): NO